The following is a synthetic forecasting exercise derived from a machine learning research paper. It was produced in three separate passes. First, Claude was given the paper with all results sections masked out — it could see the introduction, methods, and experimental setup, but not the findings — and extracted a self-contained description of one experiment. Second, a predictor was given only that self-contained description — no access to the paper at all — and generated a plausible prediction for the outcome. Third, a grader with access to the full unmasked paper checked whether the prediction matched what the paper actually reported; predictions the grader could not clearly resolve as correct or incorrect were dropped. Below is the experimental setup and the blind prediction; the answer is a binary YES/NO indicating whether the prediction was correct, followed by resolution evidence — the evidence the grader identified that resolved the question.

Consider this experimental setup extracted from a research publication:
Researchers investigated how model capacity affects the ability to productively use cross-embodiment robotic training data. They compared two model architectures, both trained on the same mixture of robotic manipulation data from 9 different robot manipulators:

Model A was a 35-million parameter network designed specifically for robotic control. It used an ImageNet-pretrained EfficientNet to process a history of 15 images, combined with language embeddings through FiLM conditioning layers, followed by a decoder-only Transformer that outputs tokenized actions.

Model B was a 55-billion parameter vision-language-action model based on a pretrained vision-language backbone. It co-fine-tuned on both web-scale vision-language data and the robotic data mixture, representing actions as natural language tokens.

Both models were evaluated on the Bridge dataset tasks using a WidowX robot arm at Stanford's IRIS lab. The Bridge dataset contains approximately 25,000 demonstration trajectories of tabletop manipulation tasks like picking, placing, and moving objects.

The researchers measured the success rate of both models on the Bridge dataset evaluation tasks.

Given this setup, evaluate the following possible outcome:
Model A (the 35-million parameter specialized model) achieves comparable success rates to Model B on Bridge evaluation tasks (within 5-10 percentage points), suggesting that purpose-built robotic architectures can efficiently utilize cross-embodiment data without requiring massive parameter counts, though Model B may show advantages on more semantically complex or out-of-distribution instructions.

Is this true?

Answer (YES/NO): NO